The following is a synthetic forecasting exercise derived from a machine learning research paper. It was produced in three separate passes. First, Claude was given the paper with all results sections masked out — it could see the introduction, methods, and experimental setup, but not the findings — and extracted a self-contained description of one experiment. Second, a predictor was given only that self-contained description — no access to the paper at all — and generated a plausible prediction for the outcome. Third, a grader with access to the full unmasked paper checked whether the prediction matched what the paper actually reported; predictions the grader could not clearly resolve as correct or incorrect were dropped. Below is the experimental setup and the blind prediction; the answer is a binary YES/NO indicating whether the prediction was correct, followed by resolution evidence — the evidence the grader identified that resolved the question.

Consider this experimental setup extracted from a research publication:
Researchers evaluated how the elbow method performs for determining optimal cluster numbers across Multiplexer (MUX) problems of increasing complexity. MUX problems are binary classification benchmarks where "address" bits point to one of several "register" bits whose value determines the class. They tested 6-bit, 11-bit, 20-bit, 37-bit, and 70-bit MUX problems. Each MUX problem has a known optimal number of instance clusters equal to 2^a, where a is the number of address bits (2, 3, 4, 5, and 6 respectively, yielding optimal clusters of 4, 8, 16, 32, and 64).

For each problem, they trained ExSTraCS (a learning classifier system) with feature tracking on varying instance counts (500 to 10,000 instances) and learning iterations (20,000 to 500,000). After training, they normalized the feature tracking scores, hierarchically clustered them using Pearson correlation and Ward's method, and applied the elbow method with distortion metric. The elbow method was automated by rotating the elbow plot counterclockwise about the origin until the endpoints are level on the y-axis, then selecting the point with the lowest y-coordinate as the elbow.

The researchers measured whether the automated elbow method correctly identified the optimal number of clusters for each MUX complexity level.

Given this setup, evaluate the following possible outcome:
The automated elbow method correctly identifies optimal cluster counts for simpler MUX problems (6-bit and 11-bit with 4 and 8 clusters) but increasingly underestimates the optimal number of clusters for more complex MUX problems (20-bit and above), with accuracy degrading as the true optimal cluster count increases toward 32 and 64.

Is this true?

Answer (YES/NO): NO